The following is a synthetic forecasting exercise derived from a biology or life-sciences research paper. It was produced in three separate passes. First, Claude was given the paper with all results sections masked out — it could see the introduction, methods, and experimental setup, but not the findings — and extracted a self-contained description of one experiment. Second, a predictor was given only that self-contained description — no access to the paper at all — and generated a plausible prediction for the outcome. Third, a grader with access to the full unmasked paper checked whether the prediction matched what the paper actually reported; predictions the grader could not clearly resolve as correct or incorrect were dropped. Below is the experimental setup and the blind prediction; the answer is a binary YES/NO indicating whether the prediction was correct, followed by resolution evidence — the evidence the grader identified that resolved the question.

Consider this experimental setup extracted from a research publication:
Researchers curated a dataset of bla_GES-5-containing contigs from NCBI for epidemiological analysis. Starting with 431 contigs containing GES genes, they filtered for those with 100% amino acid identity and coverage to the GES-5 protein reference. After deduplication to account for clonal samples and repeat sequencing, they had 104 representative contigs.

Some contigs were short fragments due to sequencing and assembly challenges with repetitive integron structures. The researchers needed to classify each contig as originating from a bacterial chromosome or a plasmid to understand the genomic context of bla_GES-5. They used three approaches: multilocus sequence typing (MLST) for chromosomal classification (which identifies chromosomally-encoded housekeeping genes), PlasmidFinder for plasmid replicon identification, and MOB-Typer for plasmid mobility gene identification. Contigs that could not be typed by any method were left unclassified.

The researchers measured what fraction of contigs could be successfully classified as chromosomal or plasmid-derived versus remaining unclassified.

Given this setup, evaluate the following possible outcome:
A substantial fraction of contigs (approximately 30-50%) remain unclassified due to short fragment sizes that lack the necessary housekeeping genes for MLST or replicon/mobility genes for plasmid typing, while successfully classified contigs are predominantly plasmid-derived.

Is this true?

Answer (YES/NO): NO